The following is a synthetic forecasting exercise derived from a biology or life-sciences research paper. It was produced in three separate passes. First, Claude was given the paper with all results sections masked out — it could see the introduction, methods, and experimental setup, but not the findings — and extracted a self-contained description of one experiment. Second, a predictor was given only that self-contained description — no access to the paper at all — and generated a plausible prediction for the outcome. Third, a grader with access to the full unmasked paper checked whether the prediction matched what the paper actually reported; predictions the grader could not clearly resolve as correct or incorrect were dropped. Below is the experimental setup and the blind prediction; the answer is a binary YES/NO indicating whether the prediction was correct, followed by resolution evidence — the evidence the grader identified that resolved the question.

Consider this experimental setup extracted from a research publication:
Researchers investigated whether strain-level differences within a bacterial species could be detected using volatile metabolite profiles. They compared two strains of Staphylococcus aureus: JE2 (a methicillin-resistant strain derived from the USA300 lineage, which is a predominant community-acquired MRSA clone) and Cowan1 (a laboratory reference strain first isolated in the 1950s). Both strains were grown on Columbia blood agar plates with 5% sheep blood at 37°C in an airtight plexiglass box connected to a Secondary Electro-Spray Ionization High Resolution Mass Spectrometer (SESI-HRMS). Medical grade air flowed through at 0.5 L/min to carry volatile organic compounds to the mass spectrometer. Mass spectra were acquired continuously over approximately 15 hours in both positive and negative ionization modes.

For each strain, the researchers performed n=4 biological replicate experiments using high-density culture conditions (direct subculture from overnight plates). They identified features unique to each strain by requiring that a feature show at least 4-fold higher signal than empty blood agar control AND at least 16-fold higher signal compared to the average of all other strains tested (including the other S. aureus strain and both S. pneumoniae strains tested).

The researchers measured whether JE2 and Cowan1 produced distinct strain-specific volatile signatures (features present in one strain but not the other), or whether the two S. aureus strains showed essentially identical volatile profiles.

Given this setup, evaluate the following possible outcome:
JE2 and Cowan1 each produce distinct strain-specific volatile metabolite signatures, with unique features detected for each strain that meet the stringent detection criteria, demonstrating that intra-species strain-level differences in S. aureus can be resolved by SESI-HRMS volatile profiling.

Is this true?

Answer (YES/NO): YES